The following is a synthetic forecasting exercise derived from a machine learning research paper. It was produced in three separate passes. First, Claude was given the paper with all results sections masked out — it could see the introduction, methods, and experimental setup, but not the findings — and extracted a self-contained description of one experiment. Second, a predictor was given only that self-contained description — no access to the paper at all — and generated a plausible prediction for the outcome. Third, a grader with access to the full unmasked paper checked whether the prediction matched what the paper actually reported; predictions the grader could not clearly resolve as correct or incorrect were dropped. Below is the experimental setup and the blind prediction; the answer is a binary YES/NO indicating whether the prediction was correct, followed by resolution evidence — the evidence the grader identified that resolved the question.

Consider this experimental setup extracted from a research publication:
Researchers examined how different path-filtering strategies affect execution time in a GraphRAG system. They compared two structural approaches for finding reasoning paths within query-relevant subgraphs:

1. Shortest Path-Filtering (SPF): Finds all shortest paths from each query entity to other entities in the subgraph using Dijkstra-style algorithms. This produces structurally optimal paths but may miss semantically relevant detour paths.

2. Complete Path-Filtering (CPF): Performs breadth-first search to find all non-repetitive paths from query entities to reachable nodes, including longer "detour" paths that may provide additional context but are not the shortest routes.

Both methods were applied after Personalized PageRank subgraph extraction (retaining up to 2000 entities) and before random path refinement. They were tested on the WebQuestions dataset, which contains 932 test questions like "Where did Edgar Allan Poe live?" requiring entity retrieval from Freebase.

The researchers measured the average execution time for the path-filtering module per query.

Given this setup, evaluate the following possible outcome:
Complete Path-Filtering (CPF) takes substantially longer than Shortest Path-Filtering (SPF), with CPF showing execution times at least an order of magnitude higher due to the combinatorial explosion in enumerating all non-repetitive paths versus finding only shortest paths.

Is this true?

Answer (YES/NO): NO